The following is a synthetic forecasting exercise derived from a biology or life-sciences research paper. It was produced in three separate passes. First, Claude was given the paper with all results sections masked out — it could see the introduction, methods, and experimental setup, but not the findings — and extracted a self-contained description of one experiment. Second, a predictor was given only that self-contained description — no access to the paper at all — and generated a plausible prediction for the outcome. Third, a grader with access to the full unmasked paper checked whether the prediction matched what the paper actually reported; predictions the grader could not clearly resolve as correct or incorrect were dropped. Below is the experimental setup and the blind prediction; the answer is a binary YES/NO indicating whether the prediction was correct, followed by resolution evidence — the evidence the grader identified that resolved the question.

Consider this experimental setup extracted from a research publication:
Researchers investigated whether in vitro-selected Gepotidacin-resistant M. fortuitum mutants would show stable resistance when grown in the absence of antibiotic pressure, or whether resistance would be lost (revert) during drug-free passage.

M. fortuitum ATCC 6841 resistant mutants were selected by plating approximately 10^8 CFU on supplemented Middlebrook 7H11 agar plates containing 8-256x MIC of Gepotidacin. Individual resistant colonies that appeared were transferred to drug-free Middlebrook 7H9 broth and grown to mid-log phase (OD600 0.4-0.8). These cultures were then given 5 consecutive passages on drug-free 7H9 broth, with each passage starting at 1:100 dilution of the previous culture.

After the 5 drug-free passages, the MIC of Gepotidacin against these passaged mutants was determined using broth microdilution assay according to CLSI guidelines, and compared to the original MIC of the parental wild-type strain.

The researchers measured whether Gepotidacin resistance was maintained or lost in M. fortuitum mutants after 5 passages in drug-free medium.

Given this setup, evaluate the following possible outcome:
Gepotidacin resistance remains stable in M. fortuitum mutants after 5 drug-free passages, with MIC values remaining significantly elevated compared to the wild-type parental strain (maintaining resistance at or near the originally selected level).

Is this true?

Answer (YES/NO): NO